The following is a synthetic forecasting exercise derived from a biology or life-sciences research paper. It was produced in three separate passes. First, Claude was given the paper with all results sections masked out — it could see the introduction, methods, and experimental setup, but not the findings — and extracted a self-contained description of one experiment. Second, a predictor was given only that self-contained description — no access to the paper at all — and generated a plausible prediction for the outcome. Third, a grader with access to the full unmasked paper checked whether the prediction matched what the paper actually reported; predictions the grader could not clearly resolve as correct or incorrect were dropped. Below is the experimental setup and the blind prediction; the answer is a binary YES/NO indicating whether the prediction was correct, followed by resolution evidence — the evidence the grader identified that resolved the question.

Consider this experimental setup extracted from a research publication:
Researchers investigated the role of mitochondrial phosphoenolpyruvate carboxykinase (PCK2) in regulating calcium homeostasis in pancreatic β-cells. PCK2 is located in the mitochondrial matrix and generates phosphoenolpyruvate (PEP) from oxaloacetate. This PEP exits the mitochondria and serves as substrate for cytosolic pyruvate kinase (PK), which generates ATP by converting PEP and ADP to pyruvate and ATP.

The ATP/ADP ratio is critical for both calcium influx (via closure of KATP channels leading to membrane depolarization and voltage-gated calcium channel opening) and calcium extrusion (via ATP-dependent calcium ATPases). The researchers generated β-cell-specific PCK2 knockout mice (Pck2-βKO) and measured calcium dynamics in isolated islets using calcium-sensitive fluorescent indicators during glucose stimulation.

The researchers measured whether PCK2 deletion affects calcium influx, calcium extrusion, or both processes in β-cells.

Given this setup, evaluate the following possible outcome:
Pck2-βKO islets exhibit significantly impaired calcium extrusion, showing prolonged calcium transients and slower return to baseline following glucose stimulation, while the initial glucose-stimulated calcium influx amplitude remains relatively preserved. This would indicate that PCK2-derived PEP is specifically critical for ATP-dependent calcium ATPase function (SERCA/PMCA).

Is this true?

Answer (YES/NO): NO